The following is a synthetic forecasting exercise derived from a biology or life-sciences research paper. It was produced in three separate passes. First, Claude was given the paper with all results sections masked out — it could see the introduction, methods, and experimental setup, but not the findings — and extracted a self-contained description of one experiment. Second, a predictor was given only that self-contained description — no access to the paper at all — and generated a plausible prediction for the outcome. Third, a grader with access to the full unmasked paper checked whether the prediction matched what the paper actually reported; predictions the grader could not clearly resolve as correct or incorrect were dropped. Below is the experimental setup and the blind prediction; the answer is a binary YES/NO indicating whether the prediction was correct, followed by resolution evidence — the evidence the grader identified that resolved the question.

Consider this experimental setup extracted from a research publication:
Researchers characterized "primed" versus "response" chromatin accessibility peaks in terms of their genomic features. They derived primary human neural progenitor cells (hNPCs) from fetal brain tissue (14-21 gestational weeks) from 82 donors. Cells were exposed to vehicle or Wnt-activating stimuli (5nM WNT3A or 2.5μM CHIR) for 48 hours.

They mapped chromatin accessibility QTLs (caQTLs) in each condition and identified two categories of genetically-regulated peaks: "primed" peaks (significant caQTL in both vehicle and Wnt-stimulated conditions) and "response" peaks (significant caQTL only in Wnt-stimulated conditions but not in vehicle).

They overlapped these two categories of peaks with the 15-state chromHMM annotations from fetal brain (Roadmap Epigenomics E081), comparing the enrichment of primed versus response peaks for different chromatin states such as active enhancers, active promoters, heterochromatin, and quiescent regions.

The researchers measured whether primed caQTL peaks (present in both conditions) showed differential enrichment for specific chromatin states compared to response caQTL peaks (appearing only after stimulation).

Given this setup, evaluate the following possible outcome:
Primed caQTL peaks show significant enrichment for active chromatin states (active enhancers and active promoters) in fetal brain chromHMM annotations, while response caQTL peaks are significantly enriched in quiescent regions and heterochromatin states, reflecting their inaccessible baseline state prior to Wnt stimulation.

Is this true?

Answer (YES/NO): NO